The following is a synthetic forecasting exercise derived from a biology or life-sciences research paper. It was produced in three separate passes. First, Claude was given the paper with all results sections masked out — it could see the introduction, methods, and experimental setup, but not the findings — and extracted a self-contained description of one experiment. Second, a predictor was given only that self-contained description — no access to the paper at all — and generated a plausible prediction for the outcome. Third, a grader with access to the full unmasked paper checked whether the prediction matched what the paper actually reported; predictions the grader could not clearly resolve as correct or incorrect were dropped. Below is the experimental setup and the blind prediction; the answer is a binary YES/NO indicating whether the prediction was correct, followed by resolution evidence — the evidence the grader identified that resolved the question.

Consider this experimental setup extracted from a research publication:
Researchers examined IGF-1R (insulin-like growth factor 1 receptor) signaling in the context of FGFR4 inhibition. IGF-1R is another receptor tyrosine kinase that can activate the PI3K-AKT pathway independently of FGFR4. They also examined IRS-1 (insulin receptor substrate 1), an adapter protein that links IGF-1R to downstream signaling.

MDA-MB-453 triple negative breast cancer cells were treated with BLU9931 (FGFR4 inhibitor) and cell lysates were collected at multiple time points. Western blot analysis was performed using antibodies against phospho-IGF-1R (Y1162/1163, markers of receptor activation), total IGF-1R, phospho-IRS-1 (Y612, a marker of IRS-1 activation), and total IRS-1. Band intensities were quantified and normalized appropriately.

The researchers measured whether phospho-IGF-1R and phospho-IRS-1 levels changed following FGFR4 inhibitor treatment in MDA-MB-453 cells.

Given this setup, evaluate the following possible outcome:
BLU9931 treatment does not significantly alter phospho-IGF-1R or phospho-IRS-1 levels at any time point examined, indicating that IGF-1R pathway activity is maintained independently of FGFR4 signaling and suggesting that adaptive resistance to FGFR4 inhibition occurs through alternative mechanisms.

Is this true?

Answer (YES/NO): NO